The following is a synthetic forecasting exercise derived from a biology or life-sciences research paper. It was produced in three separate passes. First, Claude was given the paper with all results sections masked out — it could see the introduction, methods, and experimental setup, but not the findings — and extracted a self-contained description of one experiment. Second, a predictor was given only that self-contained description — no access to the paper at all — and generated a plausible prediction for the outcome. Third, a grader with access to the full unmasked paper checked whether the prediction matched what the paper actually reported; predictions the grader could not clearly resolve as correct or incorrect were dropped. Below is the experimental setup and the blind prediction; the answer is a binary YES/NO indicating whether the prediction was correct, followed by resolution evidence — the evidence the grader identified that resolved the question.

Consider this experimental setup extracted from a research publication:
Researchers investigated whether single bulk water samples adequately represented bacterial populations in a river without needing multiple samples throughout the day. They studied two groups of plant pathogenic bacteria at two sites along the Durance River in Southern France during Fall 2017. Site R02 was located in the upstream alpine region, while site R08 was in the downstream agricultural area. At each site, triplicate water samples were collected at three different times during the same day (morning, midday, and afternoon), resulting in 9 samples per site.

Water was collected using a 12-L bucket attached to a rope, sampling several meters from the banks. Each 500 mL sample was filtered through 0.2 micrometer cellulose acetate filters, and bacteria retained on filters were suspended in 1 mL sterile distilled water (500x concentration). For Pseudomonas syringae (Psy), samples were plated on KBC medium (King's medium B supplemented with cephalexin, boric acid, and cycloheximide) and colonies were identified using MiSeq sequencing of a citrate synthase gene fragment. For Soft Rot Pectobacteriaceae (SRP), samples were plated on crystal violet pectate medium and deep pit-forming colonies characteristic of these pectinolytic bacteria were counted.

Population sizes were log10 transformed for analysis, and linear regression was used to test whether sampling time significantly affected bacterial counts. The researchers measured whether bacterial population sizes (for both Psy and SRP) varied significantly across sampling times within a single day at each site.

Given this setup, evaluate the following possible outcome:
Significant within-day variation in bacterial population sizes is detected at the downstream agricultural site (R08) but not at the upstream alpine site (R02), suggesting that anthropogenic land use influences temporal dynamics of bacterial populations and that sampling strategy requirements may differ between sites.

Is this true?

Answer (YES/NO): NO